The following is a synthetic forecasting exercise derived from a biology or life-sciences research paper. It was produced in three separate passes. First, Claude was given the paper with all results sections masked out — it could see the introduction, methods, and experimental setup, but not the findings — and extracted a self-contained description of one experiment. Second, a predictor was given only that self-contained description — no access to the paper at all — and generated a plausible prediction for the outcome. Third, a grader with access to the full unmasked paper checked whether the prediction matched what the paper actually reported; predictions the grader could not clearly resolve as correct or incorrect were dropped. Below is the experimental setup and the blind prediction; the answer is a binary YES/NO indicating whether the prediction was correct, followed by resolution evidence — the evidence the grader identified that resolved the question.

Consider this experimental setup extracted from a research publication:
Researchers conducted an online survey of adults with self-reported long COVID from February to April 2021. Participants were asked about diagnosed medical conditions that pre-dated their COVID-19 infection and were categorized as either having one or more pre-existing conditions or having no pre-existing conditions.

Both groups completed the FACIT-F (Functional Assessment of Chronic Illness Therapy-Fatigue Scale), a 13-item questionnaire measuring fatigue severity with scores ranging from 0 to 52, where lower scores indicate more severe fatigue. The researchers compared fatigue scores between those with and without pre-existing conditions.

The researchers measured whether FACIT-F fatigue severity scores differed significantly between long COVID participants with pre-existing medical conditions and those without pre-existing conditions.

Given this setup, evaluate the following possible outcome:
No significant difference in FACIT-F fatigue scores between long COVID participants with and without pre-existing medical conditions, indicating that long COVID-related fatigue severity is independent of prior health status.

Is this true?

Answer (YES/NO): YES